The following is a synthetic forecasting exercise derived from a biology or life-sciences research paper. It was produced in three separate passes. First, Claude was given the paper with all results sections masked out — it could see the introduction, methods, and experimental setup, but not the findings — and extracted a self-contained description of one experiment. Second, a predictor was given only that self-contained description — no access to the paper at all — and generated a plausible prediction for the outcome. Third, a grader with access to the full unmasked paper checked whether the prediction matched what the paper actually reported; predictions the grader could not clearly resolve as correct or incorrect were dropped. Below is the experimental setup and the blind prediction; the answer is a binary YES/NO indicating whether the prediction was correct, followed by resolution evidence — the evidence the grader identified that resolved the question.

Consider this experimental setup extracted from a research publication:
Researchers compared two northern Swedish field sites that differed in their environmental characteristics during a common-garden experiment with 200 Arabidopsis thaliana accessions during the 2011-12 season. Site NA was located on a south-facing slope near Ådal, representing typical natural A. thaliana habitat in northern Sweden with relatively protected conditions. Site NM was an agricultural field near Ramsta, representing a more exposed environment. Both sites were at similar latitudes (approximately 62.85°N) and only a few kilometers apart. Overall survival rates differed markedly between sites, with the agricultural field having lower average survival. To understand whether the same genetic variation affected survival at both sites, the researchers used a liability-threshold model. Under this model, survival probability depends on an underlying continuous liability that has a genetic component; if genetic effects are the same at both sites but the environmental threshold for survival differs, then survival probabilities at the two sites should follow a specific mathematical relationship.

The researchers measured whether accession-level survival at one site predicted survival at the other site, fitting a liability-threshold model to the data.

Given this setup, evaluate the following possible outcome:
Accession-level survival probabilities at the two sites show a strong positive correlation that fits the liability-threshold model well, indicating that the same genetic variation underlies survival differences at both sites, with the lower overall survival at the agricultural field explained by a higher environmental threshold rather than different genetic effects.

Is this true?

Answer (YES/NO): YES